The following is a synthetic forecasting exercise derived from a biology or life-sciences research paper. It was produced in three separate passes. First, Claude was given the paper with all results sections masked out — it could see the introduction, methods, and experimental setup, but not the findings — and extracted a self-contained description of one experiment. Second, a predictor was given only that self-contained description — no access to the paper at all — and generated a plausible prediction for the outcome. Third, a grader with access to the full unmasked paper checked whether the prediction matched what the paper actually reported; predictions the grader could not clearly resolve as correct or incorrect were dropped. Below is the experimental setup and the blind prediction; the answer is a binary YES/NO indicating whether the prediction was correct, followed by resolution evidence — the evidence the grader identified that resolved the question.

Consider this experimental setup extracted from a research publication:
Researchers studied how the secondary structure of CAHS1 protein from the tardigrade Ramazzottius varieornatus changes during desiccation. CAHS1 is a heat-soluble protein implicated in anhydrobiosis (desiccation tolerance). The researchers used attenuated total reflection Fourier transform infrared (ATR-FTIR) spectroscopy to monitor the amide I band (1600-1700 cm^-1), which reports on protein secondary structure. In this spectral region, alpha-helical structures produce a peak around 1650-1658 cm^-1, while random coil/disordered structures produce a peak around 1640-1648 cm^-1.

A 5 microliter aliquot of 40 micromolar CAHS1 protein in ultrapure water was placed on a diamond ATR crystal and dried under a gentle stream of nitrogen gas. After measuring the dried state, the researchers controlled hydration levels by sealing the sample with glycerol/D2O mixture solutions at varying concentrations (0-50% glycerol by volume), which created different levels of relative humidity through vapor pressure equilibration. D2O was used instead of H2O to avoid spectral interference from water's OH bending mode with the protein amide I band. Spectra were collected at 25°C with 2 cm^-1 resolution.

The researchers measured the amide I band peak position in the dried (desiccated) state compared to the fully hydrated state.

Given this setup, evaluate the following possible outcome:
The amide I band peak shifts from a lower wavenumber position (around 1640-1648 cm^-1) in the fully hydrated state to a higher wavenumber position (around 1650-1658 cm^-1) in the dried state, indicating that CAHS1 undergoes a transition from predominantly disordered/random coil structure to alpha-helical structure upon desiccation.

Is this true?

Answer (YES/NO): YES